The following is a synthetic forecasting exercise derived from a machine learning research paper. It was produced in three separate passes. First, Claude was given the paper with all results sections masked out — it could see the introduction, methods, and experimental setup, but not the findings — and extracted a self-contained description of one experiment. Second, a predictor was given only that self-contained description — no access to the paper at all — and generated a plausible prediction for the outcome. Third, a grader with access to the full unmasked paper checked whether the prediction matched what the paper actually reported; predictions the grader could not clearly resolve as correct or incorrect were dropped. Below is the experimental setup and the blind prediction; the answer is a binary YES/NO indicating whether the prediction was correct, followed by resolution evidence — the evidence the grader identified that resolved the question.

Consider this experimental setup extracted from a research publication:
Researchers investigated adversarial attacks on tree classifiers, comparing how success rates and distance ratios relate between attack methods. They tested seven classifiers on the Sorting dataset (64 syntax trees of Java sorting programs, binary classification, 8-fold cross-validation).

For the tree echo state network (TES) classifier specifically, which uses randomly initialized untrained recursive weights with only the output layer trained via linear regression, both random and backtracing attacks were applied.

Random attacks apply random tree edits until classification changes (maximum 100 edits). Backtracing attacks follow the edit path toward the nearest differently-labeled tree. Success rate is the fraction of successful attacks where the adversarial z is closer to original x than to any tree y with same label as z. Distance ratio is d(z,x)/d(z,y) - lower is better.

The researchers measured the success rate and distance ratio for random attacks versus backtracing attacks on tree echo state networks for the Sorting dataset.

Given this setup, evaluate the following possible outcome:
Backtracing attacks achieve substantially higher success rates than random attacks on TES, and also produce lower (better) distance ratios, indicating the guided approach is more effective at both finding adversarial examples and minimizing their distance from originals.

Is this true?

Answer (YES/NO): NO